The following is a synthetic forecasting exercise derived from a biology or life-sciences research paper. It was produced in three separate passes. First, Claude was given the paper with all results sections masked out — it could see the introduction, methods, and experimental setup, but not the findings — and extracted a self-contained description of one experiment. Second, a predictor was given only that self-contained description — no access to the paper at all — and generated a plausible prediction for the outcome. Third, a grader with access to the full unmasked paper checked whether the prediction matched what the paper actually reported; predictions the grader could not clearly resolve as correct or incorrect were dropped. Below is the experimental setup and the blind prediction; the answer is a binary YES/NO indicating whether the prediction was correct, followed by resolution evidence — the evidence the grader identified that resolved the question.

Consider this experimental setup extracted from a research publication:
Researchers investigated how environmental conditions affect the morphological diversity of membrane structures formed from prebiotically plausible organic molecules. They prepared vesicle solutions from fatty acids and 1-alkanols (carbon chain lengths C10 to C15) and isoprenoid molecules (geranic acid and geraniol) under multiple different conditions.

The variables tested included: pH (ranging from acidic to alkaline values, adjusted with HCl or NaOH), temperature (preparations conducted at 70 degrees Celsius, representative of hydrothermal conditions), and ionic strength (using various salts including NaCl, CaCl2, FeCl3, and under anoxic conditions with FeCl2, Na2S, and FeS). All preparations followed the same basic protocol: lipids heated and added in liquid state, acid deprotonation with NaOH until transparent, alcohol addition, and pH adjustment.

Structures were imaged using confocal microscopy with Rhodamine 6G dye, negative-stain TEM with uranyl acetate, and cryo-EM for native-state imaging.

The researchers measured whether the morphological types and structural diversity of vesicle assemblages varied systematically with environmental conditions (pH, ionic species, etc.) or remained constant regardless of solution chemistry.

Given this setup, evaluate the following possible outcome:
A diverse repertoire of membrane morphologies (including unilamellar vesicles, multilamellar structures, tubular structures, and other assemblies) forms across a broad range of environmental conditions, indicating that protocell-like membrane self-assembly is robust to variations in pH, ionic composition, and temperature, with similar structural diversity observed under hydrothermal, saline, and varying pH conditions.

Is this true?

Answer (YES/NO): NO